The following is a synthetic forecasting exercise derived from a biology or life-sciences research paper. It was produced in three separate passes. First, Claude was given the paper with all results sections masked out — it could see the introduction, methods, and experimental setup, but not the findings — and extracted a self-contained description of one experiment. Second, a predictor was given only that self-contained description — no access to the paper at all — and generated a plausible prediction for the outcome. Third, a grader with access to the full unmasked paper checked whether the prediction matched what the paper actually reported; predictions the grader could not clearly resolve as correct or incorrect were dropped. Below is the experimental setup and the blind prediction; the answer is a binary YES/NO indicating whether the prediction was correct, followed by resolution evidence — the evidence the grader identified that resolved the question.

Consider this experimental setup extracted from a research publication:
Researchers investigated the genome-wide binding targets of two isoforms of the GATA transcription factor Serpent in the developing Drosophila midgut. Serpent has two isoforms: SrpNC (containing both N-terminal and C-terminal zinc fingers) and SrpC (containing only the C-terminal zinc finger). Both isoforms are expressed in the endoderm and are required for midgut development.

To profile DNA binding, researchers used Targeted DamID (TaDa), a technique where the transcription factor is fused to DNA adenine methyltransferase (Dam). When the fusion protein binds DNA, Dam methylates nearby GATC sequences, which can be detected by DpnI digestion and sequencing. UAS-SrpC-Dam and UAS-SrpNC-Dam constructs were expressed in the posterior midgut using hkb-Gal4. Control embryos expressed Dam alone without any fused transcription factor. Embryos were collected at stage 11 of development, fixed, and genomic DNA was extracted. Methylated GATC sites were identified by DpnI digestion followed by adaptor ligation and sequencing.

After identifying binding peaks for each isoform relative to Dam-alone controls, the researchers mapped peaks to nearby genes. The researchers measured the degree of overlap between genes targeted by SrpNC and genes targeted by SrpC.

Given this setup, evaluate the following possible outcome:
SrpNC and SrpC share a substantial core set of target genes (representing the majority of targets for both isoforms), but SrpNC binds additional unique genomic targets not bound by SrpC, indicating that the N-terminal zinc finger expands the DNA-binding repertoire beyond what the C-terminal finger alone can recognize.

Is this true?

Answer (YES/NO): NO